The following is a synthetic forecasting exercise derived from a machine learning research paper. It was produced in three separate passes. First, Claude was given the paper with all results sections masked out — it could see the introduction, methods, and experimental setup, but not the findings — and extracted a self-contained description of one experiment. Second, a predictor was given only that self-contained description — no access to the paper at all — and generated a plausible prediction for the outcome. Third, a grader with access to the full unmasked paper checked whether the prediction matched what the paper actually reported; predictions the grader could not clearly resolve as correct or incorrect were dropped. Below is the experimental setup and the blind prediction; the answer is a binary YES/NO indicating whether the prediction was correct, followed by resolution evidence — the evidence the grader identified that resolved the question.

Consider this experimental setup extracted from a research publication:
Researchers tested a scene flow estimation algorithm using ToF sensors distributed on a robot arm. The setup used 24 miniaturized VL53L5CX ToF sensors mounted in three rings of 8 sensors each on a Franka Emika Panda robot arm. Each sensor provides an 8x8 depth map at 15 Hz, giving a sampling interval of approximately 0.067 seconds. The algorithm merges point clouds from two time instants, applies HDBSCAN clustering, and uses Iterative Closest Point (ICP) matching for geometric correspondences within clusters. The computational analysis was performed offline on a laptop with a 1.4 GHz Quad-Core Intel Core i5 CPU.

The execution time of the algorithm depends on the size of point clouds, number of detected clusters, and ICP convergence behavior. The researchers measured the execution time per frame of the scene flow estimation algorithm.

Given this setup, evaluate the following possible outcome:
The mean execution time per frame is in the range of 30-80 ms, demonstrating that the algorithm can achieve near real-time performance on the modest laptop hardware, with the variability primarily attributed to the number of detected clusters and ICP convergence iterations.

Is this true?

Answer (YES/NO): YES